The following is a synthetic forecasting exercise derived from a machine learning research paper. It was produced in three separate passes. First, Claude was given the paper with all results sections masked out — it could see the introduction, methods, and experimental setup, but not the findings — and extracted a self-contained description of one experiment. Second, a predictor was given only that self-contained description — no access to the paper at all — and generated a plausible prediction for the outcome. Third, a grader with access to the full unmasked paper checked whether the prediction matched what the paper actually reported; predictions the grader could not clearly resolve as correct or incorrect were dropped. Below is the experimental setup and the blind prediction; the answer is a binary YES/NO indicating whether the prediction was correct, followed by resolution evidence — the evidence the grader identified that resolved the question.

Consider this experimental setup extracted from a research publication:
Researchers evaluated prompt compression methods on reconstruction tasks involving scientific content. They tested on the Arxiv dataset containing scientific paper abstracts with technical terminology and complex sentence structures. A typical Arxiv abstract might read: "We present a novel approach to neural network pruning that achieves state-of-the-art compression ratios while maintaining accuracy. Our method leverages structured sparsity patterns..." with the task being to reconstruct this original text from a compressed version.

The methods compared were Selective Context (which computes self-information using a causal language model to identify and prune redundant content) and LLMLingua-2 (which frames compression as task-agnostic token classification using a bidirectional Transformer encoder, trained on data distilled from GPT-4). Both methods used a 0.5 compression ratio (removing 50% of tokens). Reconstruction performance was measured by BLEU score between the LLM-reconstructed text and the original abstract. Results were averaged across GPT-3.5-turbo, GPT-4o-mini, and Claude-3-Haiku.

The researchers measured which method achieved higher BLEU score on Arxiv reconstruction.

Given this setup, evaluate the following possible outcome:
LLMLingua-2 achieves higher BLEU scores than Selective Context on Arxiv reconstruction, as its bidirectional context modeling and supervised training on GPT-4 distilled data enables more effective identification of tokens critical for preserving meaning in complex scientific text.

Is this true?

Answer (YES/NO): YES